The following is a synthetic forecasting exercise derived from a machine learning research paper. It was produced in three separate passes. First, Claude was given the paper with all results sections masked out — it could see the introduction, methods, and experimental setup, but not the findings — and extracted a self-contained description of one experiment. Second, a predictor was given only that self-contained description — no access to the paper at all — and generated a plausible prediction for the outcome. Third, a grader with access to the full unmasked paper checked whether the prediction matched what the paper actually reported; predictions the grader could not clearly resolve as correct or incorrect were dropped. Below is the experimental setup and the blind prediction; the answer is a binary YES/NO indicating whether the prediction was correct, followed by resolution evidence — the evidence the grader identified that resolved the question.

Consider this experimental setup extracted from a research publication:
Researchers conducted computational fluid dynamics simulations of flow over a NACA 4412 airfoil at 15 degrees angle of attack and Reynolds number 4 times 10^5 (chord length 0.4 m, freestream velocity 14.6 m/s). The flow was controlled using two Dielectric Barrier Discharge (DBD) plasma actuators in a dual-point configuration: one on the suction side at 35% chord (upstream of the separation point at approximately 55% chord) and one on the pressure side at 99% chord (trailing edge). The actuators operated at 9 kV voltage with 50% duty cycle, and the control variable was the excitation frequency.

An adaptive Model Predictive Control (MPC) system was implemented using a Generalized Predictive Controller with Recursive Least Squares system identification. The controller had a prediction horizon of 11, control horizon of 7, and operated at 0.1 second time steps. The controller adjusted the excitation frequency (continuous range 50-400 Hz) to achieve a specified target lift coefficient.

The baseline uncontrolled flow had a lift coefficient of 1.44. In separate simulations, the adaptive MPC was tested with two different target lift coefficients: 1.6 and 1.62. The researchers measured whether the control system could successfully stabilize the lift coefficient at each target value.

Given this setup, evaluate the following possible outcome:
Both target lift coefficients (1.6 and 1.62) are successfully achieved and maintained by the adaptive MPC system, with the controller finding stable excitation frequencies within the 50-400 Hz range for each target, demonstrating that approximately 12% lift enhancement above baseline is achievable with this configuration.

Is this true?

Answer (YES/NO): NO